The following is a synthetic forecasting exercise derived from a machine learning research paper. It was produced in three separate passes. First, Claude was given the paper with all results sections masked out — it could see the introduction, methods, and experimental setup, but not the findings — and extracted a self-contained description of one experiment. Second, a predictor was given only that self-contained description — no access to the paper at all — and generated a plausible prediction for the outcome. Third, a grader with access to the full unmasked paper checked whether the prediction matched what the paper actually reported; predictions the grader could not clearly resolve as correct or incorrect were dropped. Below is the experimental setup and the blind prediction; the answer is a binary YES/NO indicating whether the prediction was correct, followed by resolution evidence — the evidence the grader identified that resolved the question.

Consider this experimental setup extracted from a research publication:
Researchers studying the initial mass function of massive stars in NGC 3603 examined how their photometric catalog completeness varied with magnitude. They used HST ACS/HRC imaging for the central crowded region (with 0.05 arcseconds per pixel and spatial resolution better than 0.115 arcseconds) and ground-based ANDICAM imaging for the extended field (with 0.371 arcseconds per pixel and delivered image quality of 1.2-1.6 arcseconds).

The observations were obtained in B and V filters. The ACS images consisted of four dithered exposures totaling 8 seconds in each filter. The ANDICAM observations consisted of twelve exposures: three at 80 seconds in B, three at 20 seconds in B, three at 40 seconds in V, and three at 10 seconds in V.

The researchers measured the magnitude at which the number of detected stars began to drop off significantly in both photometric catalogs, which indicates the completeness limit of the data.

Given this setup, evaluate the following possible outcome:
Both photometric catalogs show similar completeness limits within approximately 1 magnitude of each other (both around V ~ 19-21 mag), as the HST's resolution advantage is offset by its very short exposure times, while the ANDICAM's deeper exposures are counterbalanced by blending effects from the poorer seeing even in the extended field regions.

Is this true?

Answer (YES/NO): NO